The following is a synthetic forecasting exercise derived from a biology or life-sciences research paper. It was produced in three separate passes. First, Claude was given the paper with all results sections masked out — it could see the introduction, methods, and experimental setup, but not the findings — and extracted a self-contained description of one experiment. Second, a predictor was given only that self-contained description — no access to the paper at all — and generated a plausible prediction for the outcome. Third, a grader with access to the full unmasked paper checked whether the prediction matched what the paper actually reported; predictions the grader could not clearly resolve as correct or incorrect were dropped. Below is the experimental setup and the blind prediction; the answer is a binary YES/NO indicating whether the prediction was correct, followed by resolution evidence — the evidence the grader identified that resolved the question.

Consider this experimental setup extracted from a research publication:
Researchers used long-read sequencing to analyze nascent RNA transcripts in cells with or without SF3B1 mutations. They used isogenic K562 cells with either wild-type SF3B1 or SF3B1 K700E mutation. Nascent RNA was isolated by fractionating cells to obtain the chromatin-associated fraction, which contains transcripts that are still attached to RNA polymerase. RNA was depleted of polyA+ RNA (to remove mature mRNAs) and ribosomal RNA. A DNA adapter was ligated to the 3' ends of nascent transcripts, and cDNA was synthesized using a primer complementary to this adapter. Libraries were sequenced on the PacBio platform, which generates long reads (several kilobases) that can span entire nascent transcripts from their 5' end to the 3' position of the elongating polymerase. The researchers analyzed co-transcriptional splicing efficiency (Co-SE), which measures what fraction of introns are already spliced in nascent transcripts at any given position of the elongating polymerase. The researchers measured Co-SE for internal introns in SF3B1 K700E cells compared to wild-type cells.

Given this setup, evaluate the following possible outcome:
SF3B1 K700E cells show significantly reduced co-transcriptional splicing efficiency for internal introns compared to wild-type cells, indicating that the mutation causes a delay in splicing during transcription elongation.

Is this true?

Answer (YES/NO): YES